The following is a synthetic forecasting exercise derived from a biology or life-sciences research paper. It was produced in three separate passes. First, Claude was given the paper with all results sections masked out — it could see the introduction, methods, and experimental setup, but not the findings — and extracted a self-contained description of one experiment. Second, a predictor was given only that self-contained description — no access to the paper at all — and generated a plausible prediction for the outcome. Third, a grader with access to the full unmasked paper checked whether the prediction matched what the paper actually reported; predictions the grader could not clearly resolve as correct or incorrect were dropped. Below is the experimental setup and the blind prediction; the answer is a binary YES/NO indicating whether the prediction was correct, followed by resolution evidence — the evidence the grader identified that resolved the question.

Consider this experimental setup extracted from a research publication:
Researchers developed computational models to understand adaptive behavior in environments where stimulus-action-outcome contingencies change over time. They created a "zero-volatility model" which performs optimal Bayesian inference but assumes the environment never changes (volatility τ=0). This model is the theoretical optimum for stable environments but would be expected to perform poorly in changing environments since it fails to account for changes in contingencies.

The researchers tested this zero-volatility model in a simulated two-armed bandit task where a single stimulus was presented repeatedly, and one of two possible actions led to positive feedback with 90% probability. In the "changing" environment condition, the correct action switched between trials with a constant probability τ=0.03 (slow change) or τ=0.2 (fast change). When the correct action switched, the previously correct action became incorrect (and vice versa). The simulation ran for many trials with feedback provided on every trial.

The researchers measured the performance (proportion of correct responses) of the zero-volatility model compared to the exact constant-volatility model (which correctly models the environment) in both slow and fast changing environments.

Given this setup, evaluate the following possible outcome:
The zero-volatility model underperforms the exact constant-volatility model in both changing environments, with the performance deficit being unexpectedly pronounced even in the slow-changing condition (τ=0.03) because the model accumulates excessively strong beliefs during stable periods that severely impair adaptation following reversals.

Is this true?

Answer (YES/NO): NO